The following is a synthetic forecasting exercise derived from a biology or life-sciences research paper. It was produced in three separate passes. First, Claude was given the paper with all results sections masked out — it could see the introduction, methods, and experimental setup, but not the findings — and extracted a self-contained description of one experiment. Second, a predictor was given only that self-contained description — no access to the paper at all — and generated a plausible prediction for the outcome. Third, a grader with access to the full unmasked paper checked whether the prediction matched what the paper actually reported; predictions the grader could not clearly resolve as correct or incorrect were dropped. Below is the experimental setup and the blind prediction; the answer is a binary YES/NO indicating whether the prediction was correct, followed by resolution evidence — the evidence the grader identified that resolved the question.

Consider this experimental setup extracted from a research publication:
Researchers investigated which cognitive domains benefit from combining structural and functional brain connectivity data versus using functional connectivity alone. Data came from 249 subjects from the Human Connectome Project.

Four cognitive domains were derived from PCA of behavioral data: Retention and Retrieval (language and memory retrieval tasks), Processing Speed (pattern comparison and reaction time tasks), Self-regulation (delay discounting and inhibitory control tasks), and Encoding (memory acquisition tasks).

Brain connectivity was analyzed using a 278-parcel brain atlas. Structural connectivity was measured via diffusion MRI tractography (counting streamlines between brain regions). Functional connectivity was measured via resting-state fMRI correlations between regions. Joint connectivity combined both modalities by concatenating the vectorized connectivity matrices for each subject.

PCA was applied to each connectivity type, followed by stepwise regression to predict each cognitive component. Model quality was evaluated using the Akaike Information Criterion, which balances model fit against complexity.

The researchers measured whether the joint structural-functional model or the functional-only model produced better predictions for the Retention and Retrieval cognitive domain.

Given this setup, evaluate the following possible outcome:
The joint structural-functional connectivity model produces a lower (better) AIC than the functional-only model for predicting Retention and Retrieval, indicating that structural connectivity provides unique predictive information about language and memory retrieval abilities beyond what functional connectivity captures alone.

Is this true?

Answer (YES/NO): NO